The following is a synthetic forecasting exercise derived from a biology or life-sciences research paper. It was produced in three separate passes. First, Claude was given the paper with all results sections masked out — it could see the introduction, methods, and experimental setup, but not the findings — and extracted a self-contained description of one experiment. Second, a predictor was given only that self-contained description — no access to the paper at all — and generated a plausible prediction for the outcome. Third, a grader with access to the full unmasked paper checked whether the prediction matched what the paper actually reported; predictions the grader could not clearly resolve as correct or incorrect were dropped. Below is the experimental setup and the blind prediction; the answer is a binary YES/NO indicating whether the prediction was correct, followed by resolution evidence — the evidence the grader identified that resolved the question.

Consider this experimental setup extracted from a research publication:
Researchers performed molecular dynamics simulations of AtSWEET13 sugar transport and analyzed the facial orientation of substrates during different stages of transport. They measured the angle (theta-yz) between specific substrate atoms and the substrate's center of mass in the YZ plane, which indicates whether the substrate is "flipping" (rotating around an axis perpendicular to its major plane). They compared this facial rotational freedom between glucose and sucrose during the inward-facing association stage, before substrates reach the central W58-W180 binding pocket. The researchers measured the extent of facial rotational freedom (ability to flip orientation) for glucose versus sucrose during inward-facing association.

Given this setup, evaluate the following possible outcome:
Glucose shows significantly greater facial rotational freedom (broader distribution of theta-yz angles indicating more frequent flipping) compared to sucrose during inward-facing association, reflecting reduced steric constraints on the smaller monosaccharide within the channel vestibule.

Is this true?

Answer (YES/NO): YES